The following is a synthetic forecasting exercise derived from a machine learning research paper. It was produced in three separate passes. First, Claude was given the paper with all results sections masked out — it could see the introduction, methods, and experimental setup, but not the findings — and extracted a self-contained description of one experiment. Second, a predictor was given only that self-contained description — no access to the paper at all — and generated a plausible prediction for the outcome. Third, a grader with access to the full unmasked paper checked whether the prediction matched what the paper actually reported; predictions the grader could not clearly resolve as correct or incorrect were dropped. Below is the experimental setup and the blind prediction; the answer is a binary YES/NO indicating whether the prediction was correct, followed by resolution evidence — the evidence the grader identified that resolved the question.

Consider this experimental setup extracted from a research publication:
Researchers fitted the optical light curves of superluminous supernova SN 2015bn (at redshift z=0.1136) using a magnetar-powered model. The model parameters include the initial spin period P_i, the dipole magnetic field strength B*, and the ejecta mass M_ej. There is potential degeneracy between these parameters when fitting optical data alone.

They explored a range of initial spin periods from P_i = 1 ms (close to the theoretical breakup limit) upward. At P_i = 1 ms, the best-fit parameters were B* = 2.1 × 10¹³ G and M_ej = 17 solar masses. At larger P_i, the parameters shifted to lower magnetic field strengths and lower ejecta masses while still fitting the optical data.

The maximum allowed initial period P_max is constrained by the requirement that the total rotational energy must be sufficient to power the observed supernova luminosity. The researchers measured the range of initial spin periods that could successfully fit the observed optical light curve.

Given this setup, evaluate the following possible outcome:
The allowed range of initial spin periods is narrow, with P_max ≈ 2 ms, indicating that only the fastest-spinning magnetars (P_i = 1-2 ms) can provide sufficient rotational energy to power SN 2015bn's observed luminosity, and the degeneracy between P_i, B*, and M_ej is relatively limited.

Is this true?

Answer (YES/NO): NO